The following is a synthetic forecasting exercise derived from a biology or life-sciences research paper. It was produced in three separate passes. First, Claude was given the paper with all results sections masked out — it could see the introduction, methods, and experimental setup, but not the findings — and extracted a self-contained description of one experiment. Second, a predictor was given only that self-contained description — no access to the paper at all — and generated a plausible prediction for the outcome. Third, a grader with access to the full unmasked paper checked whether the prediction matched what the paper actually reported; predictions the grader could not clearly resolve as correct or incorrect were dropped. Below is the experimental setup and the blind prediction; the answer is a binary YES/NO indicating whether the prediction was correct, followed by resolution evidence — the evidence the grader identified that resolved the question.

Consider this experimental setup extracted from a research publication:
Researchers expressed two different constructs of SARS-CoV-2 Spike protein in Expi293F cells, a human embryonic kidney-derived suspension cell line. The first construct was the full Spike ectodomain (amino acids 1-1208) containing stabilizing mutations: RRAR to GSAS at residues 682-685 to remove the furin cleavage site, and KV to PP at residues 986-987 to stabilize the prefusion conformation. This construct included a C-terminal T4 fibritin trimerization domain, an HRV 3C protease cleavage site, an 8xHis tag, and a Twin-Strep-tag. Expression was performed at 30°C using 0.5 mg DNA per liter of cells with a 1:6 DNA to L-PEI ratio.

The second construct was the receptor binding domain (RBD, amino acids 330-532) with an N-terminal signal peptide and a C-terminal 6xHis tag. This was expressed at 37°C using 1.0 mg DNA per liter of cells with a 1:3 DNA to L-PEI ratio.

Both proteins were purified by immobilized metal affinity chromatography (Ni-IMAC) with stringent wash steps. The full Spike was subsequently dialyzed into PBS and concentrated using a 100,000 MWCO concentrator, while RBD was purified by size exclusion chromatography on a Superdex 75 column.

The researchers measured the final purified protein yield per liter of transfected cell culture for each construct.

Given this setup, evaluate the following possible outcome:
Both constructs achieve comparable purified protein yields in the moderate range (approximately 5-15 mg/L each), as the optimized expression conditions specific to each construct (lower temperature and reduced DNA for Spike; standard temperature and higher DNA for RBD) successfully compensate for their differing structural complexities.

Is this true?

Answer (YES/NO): NO